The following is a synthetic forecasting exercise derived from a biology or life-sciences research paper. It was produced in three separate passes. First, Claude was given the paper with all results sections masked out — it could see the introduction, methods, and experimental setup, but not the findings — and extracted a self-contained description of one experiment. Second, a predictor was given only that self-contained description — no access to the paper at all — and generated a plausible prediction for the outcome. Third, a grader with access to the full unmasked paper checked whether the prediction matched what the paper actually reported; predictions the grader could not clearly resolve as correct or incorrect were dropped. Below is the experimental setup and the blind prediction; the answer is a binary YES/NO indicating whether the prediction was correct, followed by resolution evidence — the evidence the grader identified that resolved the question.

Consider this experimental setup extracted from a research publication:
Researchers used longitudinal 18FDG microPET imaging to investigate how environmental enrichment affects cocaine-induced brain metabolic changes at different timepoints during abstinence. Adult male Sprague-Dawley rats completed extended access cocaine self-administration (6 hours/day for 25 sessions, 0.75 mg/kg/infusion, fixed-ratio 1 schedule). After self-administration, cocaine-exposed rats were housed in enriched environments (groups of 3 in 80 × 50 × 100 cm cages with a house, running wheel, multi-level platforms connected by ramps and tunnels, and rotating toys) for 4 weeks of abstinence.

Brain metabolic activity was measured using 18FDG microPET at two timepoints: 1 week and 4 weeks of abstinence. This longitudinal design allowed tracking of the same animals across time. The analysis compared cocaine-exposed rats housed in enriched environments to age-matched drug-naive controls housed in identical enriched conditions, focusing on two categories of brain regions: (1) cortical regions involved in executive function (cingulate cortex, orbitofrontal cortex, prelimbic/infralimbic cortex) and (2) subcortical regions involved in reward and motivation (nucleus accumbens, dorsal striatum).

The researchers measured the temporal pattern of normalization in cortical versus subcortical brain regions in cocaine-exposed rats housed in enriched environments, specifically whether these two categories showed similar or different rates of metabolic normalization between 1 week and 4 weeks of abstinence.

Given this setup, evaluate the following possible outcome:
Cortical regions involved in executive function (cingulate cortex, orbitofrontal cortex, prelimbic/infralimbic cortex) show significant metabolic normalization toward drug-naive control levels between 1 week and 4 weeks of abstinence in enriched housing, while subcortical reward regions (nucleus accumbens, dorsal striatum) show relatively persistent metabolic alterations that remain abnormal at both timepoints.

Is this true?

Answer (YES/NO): NO